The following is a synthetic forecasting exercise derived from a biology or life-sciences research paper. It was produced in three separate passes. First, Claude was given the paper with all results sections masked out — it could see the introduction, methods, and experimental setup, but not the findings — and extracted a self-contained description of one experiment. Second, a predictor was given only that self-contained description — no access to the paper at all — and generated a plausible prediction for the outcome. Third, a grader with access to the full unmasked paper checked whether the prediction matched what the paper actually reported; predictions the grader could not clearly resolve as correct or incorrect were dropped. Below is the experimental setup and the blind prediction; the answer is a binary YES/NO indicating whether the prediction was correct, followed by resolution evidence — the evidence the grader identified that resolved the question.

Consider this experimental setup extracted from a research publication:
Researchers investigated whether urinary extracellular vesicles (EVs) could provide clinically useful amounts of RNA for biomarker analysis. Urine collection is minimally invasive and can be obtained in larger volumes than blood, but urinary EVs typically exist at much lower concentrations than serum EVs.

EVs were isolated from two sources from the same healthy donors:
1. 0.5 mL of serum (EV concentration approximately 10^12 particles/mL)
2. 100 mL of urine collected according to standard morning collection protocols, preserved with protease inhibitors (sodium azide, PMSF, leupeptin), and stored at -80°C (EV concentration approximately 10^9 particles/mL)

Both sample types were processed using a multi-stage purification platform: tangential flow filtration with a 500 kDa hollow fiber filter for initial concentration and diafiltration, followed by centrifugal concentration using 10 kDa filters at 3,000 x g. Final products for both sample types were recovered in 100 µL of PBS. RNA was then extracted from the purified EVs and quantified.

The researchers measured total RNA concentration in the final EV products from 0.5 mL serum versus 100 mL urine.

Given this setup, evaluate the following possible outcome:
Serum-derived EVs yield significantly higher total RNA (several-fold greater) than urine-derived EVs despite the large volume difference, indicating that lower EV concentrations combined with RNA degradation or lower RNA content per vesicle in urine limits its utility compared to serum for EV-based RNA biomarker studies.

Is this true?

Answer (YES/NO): NO